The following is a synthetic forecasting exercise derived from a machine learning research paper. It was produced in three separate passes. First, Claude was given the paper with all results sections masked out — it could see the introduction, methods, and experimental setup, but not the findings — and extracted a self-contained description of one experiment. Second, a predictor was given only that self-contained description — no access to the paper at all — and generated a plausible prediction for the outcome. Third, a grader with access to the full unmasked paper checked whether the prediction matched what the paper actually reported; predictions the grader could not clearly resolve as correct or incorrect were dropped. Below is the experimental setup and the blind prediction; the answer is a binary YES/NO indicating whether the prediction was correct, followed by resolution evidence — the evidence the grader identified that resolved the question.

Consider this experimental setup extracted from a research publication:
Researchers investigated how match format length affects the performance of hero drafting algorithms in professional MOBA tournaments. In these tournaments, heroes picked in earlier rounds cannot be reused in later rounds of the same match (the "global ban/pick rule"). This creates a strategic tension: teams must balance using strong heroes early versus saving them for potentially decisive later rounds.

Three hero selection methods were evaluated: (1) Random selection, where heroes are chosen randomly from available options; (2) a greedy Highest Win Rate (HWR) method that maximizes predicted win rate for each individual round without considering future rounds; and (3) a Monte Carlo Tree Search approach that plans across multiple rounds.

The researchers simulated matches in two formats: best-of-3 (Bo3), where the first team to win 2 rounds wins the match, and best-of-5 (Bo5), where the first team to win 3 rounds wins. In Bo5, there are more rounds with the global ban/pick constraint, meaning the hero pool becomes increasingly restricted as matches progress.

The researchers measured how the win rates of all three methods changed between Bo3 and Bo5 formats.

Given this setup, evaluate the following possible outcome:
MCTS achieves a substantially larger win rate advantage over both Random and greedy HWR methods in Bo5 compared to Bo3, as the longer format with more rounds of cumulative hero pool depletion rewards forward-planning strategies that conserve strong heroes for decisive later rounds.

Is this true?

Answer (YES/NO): NO